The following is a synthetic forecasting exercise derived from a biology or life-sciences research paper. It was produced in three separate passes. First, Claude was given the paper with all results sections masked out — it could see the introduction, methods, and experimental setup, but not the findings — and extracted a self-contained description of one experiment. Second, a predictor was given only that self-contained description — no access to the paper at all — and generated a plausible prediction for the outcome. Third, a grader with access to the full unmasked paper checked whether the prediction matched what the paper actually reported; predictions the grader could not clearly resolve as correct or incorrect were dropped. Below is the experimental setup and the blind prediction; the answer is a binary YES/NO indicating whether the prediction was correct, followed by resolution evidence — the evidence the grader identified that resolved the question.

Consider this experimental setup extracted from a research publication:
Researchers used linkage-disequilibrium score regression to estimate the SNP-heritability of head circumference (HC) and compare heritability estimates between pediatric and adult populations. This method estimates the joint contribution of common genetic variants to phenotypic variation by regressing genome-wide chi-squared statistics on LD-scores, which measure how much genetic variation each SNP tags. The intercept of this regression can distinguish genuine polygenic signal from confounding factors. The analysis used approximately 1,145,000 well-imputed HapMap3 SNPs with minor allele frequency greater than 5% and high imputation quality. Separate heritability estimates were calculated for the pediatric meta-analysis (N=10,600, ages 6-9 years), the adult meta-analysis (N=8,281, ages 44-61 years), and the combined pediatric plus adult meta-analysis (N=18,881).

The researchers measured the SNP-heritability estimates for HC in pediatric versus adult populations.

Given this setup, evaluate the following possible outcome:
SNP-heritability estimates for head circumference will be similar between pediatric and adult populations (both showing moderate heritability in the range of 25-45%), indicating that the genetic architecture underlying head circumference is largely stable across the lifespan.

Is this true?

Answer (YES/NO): NO